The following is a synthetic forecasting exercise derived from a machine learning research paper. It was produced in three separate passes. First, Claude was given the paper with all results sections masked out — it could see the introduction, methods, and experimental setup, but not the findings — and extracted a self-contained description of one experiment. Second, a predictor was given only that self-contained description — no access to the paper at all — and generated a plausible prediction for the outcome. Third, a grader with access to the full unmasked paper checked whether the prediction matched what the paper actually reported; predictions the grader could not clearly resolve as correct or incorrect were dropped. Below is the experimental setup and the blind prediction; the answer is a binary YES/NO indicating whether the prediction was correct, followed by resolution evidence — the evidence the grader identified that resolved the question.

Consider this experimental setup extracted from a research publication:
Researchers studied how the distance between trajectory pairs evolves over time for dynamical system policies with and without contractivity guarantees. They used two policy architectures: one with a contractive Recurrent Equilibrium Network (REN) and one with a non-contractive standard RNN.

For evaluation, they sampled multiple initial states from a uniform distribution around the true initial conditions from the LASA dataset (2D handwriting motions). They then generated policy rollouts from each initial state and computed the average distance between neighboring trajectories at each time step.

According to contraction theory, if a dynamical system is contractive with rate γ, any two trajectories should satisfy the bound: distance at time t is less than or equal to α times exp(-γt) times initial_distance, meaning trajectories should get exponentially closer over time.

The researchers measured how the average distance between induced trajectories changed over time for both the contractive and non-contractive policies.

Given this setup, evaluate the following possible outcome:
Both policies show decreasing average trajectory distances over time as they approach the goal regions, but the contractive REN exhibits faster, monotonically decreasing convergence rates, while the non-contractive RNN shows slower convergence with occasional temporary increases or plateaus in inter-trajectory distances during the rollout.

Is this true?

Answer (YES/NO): NO